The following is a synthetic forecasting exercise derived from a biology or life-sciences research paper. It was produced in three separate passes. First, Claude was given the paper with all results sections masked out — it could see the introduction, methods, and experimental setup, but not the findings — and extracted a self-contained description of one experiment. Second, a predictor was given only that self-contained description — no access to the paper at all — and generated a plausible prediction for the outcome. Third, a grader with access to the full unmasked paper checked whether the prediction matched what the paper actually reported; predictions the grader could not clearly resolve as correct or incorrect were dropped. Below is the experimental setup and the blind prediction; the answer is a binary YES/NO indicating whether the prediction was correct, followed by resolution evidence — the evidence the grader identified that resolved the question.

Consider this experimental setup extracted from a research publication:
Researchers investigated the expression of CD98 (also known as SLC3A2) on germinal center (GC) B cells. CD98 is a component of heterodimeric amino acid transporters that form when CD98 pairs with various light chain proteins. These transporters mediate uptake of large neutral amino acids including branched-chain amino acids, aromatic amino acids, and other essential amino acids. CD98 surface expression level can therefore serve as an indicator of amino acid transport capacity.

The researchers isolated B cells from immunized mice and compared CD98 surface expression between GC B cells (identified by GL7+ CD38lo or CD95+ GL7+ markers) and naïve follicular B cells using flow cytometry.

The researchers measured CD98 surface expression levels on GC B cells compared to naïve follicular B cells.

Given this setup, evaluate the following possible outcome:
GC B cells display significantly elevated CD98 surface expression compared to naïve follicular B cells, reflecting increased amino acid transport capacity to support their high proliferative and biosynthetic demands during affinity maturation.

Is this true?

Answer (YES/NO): YES